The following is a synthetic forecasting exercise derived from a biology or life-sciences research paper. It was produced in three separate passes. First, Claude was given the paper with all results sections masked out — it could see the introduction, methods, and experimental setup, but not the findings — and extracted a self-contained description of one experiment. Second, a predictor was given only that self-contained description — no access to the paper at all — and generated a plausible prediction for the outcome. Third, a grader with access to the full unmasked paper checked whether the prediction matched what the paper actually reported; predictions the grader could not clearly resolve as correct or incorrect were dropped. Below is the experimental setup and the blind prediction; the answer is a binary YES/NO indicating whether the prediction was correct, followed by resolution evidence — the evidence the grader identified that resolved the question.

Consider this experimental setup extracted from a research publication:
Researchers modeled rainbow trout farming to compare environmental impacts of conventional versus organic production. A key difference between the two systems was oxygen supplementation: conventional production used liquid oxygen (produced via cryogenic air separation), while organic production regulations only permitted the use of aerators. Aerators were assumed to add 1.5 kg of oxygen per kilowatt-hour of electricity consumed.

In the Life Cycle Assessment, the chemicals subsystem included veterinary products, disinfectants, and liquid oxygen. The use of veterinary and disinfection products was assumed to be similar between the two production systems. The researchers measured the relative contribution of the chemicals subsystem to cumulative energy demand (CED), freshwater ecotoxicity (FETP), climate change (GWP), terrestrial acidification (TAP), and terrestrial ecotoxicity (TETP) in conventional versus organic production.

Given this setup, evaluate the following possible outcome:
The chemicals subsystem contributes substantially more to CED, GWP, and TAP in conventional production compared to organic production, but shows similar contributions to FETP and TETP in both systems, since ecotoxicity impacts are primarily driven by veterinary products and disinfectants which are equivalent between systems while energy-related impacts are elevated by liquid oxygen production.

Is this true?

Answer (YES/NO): NO